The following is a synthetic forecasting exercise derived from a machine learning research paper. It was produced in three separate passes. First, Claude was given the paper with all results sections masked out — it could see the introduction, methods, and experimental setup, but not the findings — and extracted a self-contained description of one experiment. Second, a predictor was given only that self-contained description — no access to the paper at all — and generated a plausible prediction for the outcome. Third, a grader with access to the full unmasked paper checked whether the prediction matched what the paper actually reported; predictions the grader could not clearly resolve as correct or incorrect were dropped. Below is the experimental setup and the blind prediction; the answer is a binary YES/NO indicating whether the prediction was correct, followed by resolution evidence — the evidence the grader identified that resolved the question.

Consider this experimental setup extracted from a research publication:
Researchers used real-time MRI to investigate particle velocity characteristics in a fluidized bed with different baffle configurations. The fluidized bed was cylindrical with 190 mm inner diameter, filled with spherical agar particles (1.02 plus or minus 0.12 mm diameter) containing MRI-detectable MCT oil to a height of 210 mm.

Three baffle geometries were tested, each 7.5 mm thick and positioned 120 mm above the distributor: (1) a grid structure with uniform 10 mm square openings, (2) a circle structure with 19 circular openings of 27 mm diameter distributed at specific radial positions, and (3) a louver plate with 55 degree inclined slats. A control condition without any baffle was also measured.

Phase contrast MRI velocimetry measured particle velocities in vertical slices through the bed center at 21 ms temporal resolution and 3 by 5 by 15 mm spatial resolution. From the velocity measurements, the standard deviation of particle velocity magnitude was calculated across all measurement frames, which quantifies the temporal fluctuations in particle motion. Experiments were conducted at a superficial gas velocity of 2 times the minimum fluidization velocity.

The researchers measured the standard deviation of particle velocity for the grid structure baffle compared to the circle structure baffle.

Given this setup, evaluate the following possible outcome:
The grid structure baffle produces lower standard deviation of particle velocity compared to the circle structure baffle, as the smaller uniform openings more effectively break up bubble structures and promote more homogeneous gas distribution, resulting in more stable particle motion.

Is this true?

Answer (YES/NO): YES